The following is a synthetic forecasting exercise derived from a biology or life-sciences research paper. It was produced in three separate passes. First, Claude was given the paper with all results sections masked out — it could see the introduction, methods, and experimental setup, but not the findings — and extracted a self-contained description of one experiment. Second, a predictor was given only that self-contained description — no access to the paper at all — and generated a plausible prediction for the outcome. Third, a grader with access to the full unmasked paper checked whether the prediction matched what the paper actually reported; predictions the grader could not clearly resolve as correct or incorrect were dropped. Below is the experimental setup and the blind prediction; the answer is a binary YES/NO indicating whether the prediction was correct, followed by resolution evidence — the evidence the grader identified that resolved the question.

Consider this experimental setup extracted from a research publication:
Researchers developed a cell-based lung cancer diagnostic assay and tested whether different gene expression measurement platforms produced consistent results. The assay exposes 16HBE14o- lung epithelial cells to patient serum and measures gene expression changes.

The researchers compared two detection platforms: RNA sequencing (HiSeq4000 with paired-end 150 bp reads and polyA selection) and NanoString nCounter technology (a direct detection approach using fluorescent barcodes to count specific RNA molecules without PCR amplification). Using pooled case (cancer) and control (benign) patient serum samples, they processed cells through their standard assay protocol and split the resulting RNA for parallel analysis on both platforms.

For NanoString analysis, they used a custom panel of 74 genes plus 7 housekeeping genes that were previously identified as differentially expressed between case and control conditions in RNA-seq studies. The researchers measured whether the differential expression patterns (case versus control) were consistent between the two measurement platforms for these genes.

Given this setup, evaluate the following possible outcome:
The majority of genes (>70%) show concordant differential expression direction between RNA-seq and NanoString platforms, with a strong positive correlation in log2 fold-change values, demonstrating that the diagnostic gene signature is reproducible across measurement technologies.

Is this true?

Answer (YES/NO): YES